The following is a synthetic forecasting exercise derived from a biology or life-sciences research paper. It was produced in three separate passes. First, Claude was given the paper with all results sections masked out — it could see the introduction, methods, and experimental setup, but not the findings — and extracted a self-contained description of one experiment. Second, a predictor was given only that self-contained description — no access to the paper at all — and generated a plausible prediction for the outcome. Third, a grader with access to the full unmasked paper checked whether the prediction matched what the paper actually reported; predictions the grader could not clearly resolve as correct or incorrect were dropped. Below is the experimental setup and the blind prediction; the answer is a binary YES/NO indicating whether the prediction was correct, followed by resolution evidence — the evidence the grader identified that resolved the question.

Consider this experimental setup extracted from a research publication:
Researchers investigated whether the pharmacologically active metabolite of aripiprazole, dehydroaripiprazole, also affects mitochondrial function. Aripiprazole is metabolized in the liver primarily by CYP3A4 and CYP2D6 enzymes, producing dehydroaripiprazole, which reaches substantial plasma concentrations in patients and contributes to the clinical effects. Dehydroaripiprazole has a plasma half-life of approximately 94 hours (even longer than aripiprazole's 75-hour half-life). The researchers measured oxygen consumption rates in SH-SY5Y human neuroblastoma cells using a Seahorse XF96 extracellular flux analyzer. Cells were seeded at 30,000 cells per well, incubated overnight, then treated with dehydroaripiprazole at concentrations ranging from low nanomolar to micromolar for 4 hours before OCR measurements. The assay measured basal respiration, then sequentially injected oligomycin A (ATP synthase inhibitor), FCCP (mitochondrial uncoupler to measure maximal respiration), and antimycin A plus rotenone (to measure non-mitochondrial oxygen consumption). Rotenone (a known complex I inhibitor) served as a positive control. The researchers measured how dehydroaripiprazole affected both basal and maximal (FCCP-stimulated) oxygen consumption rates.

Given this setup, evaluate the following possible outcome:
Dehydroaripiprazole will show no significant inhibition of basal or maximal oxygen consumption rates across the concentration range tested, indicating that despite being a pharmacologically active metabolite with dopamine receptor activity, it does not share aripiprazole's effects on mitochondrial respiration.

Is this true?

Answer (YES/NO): NO